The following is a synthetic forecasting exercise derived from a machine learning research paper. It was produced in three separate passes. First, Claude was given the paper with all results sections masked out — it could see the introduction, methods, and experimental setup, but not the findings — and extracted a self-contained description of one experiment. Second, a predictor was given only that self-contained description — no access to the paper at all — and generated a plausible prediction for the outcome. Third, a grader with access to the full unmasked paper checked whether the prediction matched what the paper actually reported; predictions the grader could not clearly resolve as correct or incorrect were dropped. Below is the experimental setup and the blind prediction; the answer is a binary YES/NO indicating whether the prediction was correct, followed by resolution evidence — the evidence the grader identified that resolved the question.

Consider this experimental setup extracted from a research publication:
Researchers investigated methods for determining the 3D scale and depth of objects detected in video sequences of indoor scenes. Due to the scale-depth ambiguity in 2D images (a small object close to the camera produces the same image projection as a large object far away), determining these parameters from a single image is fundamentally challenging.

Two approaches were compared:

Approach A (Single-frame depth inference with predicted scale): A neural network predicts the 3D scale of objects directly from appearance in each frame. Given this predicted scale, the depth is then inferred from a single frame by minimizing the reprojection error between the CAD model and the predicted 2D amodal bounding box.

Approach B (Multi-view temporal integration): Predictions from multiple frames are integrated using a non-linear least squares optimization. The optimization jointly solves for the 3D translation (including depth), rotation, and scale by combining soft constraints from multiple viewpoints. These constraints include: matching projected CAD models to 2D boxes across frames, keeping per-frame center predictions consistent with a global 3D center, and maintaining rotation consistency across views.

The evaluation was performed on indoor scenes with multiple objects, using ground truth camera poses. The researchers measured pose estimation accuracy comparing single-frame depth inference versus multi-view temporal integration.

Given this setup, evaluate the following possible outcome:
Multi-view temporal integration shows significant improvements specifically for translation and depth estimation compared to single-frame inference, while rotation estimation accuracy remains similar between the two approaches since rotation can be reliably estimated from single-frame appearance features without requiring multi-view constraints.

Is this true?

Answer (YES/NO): NO